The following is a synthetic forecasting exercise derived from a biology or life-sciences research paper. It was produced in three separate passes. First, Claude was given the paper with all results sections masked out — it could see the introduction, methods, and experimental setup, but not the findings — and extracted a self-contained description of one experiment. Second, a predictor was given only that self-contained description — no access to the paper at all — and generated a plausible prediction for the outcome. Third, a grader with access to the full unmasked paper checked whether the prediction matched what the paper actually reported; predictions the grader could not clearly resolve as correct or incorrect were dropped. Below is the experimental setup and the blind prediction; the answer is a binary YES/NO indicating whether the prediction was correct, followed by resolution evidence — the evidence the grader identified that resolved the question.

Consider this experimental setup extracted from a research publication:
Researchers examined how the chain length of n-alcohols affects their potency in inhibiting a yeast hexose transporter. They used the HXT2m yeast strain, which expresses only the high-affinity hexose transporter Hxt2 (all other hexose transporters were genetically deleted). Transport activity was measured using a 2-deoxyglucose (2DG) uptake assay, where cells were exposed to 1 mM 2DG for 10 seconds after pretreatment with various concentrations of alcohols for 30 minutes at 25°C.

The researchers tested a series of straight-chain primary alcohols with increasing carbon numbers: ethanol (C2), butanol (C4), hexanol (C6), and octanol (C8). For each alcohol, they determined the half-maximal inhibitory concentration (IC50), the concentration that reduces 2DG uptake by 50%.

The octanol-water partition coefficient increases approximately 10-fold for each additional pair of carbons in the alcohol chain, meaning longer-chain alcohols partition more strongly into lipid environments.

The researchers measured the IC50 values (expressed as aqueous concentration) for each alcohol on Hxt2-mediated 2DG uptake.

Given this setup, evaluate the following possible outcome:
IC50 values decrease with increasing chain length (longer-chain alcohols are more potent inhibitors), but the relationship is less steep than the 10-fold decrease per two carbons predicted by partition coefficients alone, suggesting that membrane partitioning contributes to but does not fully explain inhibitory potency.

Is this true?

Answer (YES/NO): NO